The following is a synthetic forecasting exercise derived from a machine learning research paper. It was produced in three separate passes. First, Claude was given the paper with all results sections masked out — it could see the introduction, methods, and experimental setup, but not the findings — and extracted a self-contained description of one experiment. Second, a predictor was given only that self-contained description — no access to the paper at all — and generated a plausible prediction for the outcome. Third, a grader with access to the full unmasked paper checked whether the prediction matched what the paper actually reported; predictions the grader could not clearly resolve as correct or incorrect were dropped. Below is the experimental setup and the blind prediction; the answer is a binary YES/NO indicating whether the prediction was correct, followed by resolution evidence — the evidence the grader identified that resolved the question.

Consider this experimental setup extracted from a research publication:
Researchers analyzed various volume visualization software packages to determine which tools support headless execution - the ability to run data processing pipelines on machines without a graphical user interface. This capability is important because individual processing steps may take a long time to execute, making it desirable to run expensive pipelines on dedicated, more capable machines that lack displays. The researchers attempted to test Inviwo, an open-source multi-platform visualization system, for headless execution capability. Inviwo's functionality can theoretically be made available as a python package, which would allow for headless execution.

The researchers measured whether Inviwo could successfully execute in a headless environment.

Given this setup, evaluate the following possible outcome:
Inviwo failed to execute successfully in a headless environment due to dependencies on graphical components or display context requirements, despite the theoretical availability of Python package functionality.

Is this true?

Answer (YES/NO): YES